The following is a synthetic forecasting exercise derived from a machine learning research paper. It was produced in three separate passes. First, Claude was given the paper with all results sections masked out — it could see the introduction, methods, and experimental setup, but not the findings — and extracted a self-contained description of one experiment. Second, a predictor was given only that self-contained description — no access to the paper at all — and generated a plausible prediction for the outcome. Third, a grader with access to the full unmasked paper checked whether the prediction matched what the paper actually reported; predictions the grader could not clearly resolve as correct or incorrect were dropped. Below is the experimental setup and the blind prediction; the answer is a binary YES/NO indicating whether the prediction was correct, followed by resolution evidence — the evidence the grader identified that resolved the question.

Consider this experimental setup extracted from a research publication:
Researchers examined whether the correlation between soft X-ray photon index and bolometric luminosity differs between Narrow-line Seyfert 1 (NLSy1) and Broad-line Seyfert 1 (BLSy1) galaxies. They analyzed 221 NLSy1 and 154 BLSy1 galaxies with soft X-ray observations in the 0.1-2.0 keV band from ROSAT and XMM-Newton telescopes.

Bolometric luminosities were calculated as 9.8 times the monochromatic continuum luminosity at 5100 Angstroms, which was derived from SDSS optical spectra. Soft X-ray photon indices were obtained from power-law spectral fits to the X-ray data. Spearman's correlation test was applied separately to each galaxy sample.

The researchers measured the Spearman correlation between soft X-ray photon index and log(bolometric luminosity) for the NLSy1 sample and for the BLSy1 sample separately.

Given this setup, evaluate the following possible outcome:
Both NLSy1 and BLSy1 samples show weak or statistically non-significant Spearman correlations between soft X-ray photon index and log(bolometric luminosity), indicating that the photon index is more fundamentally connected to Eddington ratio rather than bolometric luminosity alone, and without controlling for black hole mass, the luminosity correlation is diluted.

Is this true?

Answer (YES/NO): NO